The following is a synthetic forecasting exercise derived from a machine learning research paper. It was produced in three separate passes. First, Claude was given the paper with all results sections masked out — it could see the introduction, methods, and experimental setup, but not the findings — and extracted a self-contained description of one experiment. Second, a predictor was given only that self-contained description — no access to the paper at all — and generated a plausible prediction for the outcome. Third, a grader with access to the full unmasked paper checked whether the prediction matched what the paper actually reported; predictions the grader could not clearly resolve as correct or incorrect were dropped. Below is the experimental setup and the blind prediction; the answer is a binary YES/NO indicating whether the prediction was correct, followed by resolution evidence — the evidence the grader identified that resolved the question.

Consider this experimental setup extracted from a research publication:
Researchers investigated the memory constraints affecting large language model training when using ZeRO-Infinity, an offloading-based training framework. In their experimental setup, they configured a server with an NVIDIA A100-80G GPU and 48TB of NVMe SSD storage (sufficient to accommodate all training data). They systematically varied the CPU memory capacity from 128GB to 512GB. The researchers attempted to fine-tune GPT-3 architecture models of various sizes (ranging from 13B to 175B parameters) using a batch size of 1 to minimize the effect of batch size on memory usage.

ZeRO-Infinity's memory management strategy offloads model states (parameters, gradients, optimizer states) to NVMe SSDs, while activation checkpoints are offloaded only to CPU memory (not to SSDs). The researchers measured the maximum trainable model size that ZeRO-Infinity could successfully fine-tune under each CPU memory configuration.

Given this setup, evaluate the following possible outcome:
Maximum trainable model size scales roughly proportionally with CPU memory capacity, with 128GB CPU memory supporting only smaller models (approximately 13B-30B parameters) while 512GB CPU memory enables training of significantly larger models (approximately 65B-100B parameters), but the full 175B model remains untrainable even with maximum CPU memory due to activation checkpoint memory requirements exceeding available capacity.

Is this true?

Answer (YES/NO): NO